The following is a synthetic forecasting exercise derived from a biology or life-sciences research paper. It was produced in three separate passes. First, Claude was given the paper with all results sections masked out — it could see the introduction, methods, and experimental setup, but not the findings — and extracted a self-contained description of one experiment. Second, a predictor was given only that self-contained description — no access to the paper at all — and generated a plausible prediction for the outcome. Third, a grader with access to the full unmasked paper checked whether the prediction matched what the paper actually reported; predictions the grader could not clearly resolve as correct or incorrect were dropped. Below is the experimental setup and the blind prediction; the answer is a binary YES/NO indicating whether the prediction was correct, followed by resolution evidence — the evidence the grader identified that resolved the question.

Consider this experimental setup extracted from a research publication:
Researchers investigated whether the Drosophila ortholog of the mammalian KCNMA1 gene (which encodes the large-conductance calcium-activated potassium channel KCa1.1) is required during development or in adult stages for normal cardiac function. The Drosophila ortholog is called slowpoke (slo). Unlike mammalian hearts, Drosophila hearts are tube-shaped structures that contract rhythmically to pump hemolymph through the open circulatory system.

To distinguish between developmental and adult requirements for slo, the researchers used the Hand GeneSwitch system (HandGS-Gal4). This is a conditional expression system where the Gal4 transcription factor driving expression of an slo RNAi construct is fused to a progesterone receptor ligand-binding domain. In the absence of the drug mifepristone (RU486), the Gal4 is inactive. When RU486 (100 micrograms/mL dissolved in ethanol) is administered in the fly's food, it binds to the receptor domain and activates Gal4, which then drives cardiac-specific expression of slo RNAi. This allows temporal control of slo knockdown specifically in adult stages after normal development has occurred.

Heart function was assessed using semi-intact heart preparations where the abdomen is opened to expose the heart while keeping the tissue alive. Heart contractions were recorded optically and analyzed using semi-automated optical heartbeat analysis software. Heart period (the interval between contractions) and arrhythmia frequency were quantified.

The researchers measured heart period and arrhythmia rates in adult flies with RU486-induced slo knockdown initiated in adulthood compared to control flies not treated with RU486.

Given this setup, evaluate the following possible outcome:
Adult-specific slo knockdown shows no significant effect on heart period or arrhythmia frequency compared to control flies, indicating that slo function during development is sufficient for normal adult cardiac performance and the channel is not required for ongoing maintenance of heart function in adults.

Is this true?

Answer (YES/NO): NO